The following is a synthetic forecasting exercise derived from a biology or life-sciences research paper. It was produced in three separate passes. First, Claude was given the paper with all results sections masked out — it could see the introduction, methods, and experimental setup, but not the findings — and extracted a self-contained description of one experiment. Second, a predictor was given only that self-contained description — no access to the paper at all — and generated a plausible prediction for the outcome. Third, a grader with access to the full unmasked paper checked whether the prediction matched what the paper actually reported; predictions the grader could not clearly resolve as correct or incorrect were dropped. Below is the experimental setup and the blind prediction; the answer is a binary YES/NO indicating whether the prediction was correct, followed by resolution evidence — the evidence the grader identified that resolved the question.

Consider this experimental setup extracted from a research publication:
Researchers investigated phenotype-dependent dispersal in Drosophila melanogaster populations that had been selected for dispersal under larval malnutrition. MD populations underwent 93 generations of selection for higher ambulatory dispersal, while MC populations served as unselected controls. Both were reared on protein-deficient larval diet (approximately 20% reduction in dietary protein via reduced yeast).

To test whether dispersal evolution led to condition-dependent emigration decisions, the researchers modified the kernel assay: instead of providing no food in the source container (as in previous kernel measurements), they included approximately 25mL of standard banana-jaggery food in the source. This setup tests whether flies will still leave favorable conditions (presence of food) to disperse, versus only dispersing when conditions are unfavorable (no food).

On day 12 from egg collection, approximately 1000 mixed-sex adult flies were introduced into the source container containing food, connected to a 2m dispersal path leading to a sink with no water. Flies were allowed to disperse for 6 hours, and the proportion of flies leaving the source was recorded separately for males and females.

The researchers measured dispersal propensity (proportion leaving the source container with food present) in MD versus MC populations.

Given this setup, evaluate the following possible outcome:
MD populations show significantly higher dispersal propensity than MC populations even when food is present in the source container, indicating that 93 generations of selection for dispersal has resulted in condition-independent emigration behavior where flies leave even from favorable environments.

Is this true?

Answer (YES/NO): YES